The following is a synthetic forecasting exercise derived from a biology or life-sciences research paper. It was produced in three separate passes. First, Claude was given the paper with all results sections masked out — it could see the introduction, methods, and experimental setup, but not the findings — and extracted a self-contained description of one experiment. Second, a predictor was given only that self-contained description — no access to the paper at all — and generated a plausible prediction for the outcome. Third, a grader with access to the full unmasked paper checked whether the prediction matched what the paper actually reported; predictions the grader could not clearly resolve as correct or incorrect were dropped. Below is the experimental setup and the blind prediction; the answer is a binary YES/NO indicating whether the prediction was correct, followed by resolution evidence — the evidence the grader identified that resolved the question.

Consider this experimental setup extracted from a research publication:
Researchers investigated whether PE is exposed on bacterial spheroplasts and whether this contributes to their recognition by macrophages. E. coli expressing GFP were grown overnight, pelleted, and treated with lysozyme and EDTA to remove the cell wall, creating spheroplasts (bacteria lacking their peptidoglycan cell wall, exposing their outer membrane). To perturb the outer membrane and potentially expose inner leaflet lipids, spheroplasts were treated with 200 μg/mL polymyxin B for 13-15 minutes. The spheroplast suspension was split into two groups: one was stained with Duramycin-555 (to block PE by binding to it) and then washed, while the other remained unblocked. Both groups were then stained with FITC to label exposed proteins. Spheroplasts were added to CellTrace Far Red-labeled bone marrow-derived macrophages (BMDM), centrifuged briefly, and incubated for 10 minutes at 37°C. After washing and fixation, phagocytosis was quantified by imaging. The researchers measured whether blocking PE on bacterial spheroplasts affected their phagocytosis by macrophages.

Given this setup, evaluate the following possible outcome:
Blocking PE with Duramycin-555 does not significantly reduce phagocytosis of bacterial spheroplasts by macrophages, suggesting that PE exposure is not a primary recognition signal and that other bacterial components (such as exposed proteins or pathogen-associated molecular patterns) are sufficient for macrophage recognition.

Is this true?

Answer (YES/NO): NO